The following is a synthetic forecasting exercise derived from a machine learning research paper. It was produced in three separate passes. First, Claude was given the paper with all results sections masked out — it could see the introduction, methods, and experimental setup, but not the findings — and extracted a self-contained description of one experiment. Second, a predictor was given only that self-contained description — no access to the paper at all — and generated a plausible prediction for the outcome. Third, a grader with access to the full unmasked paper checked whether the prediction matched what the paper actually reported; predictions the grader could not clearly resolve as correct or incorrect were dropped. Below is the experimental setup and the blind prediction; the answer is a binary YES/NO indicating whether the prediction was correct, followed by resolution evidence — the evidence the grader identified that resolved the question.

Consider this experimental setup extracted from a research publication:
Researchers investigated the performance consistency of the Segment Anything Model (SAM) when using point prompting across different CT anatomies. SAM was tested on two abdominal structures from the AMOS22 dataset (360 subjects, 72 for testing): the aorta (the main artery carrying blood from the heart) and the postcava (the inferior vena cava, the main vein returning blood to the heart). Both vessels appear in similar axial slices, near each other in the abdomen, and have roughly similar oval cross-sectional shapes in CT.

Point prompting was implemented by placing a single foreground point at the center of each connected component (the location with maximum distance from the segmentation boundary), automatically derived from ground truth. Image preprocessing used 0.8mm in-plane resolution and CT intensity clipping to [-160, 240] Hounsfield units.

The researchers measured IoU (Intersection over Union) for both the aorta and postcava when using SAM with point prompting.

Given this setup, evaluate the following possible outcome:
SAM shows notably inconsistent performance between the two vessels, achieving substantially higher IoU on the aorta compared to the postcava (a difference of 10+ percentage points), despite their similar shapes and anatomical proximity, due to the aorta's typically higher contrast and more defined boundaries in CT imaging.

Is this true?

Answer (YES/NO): NO